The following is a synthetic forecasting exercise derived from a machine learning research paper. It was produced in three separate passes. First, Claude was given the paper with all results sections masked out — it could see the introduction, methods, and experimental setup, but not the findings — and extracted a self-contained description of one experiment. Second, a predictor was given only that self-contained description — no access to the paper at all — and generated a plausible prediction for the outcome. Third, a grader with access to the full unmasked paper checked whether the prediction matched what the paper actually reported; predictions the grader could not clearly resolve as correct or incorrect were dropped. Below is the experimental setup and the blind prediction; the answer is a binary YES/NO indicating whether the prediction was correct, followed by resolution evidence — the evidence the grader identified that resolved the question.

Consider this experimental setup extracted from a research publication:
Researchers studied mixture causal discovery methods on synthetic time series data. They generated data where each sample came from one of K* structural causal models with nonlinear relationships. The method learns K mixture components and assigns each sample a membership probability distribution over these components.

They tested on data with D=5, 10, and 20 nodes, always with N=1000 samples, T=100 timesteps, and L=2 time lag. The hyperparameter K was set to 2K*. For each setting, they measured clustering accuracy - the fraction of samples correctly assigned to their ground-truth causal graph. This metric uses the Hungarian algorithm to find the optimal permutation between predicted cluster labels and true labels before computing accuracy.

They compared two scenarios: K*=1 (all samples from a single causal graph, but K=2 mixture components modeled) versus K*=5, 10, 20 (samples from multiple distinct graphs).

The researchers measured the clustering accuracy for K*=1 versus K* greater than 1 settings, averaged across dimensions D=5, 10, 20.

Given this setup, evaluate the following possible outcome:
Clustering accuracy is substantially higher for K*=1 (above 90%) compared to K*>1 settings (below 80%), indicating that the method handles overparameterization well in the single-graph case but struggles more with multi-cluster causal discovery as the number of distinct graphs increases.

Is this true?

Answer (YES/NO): NO